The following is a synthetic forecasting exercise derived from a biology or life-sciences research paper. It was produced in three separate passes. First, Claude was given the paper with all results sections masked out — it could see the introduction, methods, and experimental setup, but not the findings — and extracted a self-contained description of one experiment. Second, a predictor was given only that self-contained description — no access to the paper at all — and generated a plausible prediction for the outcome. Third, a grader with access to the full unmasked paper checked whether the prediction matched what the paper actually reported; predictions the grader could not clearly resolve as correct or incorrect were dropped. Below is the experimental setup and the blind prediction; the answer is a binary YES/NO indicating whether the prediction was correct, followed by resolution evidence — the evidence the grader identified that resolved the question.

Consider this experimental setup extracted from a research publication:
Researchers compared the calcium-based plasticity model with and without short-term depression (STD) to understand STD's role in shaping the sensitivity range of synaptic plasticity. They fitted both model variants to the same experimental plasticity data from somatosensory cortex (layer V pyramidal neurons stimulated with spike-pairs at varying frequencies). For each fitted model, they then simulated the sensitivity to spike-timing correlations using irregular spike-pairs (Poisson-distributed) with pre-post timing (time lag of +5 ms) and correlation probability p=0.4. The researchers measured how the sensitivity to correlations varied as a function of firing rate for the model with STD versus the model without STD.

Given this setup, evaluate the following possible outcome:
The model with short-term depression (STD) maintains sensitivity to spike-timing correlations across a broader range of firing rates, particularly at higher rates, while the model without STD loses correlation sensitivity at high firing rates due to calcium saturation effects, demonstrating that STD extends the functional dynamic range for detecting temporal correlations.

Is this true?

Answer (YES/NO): NO